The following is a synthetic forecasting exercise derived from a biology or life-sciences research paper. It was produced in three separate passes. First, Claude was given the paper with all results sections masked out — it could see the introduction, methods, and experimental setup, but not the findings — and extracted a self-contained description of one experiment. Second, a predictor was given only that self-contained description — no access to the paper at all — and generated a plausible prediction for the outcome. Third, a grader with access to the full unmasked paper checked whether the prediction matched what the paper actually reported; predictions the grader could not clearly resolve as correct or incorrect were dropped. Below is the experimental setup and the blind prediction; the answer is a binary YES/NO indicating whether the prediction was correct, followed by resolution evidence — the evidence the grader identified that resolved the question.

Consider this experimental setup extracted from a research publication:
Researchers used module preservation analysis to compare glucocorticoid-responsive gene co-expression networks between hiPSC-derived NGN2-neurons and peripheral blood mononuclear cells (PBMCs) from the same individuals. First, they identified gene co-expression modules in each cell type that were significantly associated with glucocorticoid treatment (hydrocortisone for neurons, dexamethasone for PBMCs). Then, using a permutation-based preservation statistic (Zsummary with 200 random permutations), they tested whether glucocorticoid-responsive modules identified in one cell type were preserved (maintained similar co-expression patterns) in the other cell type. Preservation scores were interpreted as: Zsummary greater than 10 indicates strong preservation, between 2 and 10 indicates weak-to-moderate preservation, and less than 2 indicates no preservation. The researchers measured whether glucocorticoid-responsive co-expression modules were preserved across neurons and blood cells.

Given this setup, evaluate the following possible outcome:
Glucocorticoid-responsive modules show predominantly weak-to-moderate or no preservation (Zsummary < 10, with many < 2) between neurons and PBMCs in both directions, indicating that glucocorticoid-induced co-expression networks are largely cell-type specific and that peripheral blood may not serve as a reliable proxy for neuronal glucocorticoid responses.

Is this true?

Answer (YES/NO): YES